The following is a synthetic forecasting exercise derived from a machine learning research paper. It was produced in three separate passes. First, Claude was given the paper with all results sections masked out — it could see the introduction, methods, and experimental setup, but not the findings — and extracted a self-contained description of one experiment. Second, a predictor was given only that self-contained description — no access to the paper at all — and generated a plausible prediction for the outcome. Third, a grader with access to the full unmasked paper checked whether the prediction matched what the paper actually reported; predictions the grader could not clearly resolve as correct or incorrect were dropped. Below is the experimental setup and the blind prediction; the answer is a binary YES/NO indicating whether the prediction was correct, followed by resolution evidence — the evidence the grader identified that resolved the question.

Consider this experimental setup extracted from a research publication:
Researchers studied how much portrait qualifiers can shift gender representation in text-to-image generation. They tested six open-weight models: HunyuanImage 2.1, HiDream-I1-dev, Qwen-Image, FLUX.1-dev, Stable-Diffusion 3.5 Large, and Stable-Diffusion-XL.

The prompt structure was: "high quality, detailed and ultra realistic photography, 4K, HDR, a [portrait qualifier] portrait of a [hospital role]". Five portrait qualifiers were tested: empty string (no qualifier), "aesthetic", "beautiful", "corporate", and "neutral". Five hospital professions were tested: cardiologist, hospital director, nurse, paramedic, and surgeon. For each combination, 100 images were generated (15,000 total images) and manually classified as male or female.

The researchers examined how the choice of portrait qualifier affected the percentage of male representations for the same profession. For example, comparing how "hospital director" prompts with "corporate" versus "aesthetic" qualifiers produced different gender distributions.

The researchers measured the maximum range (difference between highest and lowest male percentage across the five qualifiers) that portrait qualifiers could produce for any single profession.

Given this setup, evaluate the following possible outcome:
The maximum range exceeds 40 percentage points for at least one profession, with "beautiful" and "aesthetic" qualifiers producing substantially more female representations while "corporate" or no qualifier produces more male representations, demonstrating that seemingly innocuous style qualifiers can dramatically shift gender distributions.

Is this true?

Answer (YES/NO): YES